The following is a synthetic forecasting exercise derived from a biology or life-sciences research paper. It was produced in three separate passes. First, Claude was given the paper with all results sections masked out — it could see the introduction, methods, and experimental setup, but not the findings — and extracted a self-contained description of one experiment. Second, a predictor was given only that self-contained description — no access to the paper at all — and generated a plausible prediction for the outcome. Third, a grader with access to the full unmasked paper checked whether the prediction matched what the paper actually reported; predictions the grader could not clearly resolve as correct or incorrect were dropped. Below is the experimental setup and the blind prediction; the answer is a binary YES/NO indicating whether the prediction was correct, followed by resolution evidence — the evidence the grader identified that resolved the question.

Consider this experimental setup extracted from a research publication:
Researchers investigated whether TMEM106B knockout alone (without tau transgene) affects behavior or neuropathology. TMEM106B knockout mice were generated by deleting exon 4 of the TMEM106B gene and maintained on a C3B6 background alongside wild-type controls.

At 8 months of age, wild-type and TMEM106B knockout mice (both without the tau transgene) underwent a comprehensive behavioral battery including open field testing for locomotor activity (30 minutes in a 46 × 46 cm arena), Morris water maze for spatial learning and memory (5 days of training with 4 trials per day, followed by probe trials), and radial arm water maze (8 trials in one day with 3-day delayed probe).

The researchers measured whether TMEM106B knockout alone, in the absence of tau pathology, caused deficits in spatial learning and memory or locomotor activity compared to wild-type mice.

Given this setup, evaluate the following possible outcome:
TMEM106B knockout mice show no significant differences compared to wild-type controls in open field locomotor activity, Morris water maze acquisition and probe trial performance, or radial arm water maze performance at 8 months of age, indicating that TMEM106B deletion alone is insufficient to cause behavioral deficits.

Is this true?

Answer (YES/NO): YES